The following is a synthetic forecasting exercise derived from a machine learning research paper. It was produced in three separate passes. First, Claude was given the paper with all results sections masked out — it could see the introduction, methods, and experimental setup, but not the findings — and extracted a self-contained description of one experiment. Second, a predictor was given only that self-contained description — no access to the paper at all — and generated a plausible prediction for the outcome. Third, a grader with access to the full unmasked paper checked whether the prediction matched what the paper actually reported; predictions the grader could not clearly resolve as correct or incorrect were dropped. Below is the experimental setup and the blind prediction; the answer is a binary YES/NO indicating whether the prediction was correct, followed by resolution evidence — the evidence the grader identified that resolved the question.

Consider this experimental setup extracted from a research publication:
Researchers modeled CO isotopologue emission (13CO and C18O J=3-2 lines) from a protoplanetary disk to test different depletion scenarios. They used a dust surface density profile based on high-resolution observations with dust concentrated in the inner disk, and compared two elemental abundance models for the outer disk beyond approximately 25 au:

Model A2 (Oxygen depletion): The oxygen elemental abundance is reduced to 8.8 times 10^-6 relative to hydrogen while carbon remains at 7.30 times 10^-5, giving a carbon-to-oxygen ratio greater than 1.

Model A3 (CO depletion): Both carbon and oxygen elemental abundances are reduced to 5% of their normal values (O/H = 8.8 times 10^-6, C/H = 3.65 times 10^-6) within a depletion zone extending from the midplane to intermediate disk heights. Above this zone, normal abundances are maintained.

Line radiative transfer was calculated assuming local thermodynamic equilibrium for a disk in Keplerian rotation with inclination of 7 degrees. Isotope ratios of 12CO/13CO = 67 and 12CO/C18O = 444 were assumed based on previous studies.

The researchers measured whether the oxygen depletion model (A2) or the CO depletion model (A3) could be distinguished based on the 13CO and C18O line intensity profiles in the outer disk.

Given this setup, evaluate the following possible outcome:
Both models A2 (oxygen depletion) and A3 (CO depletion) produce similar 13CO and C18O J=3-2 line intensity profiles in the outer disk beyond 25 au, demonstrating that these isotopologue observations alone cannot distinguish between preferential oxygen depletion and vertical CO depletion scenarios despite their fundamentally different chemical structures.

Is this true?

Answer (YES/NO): YES